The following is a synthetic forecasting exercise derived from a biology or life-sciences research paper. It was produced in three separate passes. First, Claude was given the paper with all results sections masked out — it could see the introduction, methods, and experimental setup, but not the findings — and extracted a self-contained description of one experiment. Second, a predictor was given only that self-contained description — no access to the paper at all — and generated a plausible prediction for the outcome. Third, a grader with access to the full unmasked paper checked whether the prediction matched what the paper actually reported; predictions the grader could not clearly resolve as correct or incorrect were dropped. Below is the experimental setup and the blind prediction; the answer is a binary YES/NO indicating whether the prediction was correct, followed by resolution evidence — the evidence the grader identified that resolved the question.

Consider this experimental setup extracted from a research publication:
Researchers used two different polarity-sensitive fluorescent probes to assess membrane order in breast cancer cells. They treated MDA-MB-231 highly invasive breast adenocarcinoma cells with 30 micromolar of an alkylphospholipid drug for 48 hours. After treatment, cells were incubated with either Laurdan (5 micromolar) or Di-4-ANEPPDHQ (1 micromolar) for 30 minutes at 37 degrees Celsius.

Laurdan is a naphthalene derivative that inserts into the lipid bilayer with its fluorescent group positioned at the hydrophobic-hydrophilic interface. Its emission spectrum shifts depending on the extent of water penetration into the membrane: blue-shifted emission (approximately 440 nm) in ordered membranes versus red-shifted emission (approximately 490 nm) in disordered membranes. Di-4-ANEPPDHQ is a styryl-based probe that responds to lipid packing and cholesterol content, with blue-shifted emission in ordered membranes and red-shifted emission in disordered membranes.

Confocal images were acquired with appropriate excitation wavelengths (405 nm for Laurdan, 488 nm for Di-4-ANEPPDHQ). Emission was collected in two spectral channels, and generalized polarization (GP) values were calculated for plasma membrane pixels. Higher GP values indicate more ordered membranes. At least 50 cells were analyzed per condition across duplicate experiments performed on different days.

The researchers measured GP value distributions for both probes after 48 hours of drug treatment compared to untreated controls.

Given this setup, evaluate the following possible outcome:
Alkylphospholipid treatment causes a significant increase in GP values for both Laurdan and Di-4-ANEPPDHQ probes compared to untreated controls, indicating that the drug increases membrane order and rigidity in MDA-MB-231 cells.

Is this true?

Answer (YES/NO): NO